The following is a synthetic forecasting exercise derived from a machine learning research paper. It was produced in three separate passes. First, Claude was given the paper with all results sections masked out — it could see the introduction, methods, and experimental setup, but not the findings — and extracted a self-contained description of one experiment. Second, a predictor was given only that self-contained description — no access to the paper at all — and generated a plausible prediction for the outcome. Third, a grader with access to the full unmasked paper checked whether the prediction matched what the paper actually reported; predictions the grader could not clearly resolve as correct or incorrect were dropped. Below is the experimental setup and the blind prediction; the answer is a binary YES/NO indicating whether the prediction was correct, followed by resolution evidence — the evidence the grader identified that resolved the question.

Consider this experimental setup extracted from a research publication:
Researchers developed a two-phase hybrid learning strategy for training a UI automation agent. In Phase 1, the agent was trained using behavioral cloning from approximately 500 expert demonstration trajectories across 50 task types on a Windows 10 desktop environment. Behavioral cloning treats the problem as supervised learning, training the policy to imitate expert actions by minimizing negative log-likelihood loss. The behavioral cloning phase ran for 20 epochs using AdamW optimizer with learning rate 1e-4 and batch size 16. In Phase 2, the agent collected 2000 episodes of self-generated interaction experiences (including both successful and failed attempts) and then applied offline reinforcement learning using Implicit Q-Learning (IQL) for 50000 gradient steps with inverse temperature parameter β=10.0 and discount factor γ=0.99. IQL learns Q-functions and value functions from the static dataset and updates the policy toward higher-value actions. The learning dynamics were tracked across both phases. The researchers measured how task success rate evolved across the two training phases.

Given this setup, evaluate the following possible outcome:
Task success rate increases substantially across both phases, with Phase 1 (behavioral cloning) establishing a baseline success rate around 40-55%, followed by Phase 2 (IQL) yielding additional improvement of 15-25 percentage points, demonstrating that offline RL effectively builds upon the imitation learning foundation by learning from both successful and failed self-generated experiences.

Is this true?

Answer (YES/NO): NO